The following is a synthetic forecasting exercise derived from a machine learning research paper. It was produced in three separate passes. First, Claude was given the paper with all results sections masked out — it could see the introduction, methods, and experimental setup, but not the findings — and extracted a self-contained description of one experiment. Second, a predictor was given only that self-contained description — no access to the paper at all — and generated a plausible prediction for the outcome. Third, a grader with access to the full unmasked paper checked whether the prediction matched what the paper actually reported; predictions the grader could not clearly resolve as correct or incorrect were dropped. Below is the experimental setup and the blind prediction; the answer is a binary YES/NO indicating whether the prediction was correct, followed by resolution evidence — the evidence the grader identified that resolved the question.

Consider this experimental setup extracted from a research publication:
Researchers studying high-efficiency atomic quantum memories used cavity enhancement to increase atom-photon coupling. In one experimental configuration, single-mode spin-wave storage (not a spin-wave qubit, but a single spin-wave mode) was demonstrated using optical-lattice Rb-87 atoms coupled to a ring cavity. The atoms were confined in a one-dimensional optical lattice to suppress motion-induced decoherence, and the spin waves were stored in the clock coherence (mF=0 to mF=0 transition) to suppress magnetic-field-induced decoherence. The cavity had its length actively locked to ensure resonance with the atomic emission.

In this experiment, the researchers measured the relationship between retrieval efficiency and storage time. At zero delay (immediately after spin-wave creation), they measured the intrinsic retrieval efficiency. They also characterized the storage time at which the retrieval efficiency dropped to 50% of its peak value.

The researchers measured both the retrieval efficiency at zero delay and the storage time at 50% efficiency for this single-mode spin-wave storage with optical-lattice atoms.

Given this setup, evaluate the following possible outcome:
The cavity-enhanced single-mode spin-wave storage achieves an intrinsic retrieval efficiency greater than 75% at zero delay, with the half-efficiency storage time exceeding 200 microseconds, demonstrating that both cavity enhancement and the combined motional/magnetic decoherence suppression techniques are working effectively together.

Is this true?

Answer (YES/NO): YES